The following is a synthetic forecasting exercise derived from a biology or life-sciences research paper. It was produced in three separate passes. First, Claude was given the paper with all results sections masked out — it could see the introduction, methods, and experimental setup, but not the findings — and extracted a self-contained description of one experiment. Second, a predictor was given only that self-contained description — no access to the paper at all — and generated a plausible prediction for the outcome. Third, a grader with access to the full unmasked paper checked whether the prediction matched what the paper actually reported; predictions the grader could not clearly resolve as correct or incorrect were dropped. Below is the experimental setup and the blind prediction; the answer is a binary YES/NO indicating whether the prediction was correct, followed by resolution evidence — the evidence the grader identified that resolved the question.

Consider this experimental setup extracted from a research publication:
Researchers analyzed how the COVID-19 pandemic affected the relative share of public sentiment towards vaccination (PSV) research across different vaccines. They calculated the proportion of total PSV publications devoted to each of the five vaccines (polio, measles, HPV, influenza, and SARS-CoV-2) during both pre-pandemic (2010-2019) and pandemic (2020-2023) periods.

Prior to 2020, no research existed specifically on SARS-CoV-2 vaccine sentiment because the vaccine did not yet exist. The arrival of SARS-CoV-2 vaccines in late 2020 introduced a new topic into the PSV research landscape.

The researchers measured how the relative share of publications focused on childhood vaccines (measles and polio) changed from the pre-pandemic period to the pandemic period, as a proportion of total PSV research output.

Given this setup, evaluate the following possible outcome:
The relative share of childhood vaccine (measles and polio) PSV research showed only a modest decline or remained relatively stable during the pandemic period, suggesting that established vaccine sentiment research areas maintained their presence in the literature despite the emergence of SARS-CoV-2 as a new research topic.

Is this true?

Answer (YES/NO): NO